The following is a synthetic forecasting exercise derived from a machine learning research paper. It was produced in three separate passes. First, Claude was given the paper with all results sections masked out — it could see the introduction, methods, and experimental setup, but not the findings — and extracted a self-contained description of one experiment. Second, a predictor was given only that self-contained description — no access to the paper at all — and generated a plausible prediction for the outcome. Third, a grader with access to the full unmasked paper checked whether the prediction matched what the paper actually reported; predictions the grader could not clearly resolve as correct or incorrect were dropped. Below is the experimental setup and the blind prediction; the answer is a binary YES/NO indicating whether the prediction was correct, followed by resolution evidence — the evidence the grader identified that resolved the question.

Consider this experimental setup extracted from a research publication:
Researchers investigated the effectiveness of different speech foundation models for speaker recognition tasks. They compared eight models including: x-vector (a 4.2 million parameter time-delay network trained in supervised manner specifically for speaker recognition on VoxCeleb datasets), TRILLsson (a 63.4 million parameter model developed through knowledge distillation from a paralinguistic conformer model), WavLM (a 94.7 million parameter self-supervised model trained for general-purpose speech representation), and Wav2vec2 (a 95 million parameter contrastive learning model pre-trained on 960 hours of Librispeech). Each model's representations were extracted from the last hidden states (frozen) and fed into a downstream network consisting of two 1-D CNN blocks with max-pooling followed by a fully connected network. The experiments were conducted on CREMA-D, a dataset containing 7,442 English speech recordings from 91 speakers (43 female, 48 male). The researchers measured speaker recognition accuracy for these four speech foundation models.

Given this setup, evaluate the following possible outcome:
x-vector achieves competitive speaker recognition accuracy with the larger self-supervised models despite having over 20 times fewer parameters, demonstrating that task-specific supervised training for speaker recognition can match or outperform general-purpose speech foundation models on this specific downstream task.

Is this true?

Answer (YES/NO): YES